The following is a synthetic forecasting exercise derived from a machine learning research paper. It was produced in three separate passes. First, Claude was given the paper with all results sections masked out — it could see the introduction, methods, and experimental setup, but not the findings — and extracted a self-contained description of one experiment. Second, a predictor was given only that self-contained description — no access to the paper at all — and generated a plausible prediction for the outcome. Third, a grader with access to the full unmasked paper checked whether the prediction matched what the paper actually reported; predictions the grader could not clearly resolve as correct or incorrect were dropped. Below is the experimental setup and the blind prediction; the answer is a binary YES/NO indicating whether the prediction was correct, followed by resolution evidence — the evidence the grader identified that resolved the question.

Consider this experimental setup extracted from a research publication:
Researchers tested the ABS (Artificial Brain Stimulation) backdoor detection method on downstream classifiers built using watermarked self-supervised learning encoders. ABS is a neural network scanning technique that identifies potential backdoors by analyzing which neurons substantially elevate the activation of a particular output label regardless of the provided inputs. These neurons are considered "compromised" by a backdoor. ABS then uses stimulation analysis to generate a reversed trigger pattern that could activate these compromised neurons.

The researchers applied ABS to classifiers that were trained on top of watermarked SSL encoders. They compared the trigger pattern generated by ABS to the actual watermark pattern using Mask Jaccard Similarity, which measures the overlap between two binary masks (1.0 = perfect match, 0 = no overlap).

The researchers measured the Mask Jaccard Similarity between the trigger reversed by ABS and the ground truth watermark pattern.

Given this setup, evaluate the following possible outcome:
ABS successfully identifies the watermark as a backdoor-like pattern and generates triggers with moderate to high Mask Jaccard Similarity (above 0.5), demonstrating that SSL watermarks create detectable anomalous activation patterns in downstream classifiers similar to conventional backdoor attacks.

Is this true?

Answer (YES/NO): NO